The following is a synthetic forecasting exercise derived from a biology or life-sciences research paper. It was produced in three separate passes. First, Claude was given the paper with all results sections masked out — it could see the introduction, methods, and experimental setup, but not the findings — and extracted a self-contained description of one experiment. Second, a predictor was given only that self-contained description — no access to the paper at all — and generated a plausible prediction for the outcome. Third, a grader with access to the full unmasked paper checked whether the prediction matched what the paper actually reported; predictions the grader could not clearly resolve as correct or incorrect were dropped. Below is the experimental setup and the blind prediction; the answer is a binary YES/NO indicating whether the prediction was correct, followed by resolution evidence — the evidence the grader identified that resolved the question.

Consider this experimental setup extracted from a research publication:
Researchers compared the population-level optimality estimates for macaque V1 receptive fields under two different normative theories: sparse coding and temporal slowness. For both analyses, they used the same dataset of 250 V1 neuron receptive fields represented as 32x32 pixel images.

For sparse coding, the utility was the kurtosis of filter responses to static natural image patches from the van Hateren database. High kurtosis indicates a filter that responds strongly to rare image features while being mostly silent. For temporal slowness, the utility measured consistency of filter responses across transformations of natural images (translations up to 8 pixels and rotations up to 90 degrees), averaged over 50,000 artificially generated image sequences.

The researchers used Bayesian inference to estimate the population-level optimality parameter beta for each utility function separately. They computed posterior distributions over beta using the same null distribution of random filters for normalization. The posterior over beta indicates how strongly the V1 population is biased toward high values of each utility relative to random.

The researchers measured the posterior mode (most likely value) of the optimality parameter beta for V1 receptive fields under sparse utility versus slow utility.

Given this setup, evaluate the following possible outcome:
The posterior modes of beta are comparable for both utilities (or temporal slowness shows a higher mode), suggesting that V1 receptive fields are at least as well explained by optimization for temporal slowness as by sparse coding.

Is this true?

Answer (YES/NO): NO